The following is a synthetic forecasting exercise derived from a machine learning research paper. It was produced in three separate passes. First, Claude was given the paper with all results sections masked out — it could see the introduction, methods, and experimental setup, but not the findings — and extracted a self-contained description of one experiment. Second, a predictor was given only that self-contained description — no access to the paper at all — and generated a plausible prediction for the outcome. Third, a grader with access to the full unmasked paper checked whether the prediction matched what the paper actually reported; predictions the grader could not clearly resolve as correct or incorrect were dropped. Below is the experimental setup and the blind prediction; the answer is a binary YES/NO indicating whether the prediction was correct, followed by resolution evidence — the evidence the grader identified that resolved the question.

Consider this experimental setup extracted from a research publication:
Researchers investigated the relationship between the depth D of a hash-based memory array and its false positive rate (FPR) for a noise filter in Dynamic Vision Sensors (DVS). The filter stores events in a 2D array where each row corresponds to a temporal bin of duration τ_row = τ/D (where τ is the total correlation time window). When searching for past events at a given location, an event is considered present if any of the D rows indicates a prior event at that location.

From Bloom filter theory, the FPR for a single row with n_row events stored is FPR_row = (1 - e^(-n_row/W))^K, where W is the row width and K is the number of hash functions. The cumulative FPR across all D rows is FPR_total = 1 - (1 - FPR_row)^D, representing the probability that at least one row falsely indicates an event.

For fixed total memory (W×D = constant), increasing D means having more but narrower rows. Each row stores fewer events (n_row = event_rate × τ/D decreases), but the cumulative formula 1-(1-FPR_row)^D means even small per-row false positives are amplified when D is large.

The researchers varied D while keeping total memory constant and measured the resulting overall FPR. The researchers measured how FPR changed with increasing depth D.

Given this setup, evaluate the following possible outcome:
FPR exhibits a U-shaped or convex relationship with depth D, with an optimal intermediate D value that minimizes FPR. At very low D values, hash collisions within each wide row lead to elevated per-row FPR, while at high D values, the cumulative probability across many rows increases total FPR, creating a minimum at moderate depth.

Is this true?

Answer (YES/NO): NO